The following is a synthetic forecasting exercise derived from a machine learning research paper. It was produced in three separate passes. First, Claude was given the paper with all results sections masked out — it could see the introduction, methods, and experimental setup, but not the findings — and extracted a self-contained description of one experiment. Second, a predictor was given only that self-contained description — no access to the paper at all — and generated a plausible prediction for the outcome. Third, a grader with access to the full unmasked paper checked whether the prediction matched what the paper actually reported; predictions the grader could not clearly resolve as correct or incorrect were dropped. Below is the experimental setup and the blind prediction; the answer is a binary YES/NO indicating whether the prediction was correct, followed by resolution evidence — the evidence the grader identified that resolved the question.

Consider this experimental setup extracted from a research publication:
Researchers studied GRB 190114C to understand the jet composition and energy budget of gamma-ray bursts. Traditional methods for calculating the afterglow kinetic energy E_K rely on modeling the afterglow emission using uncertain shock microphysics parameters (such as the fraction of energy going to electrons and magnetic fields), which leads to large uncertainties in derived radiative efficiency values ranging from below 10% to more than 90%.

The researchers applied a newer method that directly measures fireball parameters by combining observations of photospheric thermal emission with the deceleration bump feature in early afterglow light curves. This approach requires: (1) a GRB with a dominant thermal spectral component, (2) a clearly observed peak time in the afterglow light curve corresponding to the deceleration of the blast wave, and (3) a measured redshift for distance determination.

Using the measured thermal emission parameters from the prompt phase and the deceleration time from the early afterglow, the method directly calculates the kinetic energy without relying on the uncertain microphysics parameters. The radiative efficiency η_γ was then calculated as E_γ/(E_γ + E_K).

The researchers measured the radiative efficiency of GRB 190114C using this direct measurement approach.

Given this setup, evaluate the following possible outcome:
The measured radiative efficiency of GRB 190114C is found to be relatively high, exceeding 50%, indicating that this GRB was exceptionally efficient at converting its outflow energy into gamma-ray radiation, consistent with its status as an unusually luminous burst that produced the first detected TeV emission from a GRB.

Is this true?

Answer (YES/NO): NO